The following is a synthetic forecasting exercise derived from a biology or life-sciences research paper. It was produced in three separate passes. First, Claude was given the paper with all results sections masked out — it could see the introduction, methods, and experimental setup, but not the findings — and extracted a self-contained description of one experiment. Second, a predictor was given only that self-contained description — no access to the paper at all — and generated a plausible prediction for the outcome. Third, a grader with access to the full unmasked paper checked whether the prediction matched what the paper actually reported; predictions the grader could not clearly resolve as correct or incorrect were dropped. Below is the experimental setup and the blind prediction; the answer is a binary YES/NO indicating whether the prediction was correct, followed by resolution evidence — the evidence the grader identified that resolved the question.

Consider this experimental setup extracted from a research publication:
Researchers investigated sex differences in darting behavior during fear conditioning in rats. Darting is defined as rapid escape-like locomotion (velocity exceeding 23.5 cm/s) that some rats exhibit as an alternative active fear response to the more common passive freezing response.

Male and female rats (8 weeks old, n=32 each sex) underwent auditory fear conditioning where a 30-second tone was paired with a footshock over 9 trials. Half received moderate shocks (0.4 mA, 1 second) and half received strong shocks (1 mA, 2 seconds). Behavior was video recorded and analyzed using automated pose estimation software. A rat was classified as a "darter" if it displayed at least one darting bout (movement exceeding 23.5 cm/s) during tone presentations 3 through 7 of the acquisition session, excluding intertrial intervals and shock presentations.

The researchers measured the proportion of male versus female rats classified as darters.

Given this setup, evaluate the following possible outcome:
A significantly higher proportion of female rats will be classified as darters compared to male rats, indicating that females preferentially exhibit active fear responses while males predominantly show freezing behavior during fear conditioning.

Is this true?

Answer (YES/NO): YES